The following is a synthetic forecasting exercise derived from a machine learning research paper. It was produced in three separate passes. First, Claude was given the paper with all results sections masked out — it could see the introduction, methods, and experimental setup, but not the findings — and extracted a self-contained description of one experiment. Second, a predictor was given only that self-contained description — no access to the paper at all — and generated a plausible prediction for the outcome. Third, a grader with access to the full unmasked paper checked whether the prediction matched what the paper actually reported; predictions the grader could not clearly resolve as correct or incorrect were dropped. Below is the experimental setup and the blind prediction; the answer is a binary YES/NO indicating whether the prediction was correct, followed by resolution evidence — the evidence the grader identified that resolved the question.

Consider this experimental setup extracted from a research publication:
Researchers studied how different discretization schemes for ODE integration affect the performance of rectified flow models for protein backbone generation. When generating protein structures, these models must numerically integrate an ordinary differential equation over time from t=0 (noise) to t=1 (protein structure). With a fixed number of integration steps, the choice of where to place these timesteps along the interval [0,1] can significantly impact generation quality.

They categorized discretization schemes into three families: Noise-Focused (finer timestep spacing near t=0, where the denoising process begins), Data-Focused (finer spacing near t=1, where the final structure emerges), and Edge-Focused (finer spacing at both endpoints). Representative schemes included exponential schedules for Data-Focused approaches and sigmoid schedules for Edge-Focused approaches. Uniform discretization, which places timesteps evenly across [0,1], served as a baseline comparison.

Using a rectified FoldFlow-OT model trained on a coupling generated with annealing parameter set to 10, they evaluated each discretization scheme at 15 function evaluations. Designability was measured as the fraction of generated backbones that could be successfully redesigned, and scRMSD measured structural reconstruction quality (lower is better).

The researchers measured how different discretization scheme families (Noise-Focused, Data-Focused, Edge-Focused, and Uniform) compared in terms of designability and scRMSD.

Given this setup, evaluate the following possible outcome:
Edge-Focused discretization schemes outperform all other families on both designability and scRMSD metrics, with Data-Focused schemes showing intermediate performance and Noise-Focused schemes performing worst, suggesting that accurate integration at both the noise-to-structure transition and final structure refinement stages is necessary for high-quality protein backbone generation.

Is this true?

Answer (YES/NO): NO